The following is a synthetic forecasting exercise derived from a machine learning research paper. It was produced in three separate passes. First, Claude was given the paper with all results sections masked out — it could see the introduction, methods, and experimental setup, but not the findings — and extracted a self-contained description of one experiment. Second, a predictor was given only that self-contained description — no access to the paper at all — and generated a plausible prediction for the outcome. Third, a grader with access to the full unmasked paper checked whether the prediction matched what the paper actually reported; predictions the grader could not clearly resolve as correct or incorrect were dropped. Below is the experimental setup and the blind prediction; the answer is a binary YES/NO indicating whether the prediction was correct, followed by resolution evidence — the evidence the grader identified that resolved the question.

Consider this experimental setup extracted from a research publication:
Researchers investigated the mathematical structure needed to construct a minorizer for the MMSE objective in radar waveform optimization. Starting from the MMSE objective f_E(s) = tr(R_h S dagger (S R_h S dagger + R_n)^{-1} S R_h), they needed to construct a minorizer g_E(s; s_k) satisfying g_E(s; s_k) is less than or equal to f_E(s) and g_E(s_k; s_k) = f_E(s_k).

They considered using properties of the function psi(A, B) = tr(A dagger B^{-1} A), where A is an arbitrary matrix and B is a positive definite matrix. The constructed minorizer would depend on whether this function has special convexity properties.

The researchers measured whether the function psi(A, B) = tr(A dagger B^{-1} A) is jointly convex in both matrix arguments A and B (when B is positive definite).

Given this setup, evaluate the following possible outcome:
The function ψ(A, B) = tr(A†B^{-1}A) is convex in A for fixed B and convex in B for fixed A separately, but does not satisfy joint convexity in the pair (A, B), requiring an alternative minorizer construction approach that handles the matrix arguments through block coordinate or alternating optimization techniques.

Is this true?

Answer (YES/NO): NO